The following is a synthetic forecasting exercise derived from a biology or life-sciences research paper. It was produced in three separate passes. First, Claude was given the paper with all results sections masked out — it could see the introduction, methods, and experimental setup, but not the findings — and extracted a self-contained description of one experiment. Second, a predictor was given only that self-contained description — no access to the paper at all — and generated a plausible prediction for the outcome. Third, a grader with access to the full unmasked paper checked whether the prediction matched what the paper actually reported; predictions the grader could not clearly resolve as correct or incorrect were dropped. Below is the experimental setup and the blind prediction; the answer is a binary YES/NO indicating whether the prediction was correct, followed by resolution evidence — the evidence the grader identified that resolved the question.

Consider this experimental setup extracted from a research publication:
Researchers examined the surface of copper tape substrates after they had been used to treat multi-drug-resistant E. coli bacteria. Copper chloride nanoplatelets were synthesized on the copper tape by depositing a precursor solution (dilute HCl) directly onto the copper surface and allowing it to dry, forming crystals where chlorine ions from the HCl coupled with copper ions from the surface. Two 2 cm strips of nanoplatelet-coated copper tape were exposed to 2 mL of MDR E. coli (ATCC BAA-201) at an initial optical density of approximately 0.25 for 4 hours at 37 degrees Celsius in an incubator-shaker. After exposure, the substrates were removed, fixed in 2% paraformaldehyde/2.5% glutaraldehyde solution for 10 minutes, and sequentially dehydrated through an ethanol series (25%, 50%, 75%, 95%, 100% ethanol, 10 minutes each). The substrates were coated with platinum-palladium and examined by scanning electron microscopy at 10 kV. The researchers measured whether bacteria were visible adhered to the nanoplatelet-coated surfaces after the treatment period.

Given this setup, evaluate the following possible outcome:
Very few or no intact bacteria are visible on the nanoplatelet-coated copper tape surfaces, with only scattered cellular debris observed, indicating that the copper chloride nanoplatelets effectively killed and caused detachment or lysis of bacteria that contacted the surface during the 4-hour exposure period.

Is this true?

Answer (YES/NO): NO